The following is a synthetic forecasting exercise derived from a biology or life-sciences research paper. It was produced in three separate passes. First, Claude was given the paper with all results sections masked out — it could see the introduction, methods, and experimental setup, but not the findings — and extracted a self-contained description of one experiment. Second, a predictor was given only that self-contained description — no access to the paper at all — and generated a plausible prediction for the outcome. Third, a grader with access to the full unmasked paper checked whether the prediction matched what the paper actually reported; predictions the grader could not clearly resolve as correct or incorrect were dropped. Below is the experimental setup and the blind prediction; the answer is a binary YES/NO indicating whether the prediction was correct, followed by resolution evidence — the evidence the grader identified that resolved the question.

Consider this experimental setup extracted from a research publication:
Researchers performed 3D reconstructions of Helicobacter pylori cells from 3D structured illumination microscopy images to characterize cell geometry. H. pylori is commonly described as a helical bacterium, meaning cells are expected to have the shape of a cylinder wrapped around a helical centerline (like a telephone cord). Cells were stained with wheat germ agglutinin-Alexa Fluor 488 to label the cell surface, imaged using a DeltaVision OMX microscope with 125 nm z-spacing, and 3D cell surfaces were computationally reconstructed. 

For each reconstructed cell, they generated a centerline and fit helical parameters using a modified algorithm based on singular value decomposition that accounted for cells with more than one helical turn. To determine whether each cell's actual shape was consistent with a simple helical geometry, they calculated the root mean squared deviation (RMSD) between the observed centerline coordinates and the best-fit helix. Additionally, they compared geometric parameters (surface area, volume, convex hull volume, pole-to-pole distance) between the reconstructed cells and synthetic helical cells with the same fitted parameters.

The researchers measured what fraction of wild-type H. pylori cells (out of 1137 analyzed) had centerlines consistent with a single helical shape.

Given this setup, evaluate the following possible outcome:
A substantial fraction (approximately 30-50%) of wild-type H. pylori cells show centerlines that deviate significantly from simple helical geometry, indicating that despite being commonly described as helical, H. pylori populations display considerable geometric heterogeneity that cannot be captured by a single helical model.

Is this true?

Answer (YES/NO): NO